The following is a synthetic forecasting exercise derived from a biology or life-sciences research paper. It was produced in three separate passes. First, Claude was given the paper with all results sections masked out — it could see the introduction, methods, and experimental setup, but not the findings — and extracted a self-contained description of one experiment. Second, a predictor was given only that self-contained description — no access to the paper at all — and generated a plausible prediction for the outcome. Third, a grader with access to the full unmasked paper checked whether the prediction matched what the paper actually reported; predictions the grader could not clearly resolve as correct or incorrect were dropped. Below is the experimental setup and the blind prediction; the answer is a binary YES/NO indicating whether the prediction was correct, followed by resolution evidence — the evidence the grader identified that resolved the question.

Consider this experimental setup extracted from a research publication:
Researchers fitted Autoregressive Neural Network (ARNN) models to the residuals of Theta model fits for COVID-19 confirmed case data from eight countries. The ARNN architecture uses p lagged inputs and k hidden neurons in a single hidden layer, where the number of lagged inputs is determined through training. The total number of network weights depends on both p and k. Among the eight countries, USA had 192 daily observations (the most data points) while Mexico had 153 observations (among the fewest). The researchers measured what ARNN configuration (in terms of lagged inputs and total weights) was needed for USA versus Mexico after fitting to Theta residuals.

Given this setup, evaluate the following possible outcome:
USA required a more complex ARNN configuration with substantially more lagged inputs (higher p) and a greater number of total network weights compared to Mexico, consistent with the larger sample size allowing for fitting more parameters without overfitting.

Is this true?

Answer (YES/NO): NO